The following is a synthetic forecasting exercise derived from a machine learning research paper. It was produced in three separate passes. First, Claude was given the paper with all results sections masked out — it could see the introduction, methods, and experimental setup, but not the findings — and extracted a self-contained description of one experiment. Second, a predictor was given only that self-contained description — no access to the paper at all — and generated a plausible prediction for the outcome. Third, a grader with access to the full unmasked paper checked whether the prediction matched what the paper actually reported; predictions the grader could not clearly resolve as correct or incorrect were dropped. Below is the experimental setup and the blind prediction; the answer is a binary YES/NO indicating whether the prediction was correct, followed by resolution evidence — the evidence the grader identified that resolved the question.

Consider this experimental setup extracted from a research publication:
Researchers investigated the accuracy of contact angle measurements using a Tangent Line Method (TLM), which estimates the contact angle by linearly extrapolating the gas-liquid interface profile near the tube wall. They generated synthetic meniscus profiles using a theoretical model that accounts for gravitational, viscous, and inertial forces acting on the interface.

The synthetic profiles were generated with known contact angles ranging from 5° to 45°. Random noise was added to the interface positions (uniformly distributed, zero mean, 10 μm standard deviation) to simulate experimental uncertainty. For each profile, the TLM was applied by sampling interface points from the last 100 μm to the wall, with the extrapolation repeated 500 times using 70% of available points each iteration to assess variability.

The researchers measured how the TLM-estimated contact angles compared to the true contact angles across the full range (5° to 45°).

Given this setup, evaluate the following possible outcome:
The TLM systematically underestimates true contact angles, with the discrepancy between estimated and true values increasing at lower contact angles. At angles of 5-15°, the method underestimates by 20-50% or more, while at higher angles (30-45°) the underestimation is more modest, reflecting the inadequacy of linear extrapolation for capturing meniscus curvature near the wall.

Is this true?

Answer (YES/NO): NO